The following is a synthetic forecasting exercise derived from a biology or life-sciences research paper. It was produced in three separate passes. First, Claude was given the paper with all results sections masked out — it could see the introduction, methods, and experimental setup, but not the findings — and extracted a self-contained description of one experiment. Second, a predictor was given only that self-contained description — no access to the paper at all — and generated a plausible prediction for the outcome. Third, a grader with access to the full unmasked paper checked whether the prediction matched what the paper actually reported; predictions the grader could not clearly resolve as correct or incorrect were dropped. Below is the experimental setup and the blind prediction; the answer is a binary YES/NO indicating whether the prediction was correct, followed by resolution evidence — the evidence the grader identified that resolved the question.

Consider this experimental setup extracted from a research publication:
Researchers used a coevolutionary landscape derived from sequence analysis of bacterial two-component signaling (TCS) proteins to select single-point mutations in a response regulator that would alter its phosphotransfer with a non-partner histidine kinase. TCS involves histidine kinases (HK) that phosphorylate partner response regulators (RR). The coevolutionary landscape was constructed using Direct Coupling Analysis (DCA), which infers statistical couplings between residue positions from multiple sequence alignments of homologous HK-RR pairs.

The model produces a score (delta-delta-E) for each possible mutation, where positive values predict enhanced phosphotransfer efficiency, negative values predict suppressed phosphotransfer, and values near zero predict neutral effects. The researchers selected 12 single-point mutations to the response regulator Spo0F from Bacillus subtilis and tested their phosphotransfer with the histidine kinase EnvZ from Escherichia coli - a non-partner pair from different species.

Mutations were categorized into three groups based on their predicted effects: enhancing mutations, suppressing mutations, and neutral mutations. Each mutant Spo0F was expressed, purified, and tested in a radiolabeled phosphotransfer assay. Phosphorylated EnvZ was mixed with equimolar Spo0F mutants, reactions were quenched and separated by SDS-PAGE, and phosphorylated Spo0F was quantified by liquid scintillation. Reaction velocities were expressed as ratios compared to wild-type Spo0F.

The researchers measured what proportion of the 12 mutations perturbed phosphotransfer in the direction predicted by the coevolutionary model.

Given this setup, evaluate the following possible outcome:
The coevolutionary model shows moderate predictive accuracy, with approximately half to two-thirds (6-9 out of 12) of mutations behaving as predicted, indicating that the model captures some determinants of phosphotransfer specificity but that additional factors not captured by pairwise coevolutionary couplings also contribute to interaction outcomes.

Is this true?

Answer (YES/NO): YES